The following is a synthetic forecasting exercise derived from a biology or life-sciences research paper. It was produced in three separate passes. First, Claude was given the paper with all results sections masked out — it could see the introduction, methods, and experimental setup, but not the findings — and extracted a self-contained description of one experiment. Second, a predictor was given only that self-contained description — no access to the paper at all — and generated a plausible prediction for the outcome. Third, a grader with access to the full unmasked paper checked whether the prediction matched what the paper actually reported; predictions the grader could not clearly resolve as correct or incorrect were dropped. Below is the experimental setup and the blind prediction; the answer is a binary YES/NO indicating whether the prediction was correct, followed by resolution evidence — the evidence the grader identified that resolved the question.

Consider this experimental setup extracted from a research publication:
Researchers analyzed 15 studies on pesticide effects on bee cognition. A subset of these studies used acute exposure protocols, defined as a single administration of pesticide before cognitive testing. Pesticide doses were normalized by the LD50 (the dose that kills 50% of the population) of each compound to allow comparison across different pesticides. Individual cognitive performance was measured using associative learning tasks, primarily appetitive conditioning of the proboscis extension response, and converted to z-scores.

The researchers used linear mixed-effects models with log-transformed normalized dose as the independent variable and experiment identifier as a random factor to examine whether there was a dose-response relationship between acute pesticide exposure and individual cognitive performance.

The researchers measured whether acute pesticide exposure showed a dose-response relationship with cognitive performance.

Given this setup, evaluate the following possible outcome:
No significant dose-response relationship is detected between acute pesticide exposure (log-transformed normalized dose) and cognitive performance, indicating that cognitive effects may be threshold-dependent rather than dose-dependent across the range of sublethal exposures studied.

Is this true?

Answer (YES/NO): NO